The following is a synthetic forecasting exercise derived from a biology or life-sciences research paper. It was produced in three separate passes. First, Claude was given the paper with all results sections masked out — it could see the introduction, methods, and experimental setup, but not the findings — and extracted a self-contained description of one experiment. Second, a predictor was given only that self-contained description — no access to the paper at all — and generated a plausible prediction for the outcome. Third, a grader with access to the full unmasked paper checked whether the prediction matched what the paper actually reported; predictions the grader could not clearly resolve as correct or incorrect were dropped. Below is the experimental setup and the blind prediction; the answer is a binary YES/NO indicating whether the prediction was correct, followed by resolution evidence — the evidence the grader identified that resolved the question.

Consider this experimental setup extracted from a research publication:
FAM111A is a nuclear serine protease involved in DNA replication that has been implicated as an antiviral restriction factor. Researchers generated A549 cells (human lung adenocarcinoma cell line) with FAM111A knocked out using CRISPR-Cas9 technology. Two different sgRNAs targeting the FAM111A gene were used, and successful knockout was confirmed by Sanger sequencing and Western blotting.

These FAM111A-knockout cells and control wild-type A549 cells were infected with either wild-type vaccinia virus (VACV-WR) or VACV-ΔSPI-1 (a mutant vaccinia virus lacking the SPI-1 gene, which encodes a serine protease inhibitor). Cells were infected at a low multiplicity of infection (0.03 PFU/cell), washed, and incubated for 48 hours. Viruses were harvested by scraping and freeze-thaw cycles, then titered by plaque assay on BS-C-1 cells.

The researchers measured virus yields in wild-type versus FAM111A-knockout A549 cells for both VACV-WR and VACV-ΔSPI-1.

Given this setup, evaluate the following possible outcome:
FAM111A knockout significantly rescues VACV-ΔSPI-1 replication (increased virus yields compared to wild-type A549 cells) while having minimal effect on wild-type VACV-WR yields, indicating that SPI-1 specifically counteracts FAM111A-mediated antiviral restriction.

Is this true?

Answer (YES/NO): YES